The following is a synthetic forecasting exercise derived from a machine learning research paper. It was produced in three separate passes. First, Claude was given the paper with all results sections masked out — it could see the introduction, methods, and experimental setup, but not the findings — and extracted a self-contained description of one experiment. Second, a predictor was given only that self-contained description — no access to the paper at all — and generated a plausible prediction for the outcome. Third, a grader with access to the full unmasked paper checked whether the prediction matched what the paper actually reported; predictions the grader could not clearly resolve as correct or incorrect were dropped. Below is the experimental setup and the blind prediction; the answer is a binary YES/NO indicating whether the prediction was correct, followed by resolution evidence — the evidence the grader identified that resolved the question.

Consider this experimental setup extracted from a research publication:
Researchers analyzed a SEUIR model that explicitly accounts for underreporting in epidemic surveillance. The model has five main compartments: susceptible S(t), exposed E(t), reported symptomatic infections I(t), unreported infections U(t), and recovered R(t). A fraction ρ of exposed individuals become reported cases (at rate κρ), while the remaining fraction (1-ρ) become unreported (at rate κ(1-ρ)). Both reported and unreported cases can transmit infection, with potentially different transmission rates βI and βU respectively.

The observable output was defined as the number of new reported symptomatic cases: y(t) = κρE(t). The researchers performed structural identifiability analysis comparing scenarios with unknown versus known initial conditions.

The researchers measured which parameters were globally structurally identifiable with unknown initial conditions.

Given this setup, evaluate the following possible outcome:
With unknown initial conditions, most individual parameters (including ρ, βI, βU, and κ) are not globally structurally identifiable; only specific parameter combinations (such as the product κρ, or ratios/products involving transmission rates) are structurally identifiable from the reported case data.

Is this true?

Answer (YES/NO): NO